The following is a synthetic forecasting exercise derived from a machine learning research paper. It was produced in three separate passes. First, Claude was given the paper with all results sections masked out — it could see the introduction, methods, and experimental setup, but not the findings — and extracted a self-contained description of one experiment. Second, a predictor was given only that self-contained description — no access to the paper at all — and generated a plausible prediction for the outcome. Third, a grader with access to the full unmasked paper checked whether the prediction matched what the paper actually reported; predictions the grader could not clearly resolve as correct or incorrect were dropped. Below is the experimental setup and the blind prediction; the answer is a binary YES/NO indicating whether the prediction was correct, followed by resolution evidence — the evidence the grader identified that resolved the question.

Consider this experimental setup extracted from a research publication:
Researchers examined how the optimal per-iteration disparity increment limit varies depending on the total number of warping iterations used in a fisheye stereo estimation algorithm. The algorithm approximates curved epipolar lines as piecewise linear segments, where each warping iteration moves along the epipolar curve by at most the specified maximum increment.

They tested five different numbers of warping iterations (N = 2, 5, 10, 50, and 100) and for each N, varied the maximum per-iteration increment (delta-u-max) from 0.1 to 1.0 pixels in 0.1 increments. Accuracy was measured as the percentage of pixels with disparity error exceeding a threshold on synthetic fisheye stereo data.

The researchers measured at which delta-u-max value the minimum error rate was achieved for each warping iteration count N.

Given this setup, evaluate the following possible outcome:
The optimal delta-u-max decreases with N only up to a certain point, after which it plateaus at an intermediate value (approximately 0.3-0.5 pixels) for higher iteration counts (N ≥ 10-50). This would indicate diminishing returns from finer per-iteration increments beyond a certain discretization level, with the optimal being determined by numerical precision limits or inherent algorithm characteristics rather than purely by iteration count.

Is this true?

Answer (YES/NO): NO